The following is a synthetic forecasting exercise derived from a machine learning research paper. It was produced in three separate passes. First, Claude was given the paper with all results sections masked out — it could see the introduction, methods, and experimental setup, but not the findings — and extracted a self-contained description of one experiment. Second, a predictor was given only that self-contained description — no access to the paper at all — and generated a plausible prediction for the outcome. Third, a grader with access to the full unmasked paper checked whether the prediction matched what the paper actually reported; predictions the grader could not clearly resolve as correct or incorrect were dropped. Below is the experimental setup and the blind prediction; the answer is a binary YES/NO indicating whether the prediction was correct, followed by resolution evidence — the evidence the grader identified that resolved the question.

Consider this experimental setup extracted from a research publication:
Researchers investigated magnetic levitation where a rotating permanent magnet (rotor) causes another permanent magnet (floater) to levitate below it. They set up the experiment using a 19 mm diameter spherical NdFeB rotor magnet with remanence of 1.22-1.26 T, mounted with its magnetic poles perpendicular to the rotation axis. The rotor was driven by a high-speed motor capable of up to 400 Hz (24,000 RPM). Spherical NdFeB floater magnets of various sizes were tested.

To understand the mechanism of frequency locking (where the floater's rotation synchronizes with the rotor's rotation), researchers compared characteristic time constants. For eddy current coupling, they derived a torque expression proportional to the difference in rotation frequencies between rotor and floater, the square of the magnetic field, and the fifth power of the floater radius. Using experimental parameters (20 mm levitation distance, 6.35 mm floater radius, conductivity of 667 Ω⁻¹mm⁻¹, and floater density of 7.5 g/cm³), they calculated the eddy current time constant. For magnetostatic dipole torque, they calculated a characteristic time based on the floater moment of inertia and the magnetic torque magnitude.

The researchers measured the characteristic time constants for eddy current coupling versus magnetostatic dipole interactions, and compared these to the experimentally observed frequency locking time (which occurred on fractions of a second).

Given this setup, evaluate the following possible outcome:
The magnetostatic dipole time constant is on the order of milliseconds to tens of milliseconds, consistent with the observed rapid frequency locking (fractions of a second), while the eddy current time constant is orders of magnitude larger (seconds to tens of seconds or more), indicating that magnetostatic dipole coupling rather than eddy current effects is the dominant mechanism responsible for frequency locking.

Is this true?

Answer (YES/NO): YES